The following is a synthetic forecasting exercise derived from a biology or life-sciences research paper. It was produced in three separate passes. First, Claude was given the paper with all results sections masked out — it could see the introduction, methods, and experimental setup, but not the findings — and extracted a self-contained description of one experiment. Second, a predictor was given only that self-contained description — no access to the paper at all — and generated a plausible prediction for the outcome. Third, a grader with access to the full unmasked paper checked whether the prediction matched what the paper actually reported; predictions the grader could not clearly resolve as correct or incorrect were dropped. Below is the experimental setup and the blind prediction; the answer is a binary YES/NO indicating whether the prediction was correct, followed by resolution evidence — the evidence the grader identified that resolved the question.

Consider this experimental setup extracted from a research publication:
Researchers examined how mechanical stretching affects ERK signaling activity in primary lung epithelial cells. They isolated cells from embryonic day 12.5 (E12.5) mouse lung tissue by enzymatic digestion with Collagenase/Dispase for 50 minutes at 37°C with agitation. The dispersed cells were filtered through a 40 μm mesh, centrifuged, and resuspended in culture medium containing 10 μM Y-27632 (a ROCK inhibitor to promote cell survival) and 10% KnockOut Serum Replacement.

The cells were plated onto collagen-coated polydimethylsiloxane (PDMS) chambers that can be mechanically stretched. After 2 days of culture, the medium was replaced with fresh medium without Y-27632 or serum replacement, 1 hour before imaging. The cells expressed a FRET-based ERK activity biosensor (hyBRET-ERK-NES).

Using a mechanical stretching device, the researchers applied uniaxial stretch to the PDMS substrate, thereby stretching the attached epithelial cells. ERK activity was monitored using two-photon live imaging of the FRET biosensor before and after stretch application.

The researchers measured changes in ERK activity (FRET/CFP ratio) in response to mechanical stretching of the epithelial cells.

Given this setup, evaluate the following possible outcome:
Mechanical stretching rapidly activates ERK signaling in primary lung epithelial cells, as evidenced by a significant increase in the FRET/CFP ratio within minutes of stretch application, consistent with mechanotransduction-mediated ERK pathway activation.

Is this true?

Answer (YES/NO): YES